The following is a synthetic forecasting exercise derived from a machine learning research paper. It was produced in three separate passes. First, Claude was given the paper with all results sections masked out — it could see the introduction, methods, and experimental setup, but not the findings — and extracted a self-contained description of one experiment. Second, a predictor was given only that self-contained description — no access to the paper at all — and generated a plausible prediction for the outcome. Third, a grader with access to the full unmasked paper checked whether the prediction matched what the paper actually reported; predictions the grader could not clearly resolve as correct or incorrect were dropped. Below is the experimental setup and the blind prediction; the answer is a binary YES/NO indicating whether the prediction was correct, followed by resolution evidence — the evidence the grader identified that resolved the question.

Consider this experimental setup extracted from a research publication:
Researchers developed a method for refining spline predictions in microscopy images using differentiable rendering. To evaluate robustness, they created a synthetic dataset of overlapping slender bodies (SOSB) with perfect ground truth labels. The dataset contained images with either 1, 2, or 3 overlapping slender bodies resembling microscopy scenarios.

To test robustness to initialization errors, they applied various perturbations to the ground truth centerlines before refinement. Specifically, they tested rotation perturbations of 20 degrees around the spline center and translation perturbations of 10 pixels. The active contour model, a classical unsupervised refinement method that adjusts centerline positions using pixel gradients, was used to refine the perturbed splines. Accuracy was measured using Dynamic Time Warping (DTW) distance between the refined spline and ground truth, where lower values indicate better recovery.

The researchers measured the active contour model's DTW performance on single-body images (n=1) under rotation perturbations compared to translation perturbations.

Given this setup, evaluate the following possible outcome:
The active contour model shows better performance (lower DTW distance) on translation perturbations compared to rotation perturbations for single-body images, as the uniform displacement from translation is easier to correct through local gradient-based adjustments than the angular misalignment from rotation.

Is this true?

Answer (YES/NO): NO